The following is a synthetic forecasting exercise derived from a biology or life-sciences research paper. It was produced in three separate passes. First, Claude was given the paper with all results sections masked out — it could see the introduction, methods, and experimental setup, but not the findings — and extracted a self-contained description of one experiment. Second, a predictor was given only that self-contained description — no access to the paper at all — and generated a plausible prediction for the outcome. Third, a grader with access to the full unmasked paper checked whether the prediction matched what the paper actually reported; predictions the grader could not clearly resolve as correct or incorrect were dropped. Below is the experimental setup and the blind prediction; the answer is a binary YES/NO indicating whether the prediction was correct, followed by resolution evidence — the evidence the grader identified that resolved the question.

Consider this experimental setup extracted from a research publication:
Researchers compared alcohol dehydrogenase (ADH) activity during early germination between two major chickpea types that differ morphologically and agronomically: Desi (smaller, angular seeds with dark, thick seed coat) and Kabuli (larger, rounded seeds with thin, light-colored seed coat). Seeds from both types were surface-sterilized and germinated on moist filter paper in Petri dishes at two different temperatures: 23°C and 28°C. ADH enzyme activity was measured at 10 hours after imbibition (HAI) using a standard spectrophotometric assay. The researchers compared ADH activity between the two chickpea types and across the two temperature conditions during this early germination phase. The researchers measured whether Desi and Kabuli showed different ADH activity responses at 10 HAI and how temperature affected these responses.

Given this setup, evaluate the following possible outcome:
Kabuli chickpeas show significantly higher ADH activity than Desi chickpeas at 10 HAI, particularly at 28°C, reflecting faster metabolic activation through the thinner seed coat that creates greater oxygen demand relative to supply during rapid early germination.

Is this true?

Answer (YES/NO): NO